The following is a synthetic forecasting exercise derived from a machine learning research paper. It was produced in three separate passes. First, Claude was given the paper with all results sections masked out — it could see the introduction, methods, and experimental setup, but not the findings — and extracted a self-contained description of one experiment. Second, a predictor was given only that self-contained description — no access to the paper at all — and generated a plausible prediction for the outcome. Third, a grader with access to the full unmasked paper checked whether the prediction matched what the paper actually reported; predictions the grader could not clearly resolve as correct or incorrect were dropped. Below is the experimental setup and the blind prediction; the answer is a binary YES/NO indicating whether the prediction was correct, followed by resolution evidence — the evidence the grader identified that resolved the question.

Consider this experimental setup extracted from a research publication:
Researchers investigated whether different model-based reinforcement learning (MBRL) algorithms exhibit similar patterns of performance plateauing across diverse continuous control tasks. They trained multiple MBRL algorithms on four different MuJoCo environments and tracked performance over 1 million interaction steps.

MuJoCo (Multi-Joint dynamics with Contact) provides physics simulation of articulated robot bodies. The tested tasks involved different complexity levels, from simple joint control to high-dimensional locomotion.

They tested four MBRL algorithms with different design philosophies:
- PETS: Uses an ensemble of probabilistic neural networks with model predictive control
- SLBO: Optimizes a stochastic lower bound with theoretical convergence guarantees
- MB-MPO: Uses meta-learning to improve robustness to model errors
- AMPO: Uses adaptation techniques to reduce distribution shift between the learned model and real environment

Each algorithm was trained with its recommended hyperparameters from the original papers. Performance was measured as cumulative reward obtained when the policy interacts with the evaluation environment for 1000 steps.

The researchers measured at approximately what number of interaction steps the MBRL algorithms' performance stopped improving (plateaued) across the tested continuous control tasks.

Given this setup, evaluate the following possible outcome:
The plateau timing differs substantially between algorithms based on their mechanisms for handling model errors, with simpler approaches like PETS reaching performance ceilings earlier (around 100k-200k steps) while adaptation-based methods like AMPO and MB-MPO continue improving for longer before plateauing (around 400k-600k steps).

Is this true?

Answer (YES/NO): NO